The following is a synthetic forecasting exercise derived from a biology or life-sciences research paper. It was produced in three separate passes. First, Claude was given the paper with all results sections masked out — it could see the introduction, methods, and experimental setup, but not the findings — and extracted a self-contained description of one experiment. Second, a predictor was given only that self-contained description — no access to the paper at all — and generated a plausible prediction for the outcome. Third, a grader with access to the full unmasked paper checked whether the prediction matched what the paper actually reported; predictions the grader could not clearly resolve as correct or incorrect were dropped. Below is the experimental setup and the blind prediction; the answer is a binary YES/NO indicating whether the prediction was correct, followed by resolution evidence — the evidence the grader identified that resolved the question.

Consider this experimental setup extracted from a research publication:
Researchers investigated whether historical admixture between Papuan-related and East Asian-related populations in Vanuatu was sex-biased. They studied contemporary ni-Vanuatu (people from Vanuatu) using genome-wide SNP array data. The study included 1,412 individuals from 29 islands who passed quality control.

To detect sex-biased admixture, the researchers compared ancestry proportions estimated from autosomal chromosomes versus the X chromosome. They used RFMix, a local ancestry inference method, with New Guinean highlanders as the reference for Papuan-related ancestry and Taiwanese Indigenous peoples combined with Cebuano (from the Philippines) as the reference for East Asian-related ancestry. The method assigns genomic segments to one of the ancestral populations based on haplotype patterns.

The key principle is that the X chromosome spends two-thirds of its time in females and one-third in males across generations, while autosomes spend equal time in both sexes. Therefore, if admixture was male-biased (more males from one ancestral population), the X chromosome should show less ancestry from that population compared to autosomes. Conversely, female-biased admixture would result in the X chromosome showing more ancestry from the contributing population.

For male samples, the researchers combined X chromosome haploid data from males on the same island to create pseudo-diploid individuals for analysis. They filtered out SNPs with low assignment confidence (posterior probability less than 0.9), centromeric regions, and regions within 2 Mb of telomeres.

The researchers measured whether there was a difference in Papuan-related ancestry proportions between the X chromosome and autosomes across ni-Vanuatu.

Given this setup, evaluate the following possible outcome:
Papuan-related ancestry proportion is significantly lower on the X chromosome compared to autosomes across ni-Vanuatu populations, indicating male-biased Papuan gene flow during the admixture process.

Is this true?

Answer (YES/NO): YES